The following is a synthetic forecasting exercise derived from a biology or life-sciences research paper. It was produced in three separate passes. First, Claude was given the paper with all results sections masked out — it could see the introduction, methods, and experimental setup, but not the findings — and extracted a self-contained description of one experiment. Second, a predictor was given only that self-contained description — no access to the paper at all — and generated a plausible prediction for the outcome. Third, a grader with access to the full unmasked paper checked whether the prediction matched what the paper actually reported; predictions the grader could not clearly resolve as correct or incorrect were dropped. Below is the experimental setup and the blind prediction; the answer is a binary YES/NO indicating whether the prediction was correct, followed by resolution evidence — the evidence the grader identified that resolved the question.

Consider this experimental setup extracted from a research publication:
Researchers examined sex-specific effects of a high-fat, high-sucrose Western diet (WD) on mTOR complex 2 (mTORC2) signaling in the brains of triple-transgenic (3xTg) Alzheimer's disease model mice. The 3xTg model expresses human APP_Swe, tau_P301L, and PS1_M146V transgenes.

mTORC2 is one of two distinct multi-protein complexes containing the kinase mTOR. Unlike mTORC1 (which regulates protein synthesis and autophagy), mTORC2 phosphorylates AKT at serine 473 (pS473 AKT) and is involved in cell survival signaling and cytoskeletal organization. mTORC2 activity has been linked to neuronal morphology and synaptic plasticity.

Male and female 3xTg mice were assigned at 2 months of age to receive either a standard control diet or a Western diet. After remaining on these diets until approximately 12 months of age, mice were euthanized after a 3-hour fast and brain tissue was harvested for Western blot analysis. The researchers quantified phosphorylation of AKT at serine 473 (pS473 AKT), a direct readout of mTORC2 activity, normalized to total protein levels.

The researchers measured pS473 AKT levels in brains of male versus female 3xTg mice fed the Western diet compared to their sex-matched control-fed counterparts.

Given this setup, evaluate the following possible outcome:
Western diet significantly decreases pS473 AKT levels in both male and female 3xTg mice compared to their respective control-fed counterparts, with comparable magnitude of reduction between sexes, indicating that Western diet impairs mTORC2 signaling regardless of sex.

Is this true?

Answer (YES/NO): NO